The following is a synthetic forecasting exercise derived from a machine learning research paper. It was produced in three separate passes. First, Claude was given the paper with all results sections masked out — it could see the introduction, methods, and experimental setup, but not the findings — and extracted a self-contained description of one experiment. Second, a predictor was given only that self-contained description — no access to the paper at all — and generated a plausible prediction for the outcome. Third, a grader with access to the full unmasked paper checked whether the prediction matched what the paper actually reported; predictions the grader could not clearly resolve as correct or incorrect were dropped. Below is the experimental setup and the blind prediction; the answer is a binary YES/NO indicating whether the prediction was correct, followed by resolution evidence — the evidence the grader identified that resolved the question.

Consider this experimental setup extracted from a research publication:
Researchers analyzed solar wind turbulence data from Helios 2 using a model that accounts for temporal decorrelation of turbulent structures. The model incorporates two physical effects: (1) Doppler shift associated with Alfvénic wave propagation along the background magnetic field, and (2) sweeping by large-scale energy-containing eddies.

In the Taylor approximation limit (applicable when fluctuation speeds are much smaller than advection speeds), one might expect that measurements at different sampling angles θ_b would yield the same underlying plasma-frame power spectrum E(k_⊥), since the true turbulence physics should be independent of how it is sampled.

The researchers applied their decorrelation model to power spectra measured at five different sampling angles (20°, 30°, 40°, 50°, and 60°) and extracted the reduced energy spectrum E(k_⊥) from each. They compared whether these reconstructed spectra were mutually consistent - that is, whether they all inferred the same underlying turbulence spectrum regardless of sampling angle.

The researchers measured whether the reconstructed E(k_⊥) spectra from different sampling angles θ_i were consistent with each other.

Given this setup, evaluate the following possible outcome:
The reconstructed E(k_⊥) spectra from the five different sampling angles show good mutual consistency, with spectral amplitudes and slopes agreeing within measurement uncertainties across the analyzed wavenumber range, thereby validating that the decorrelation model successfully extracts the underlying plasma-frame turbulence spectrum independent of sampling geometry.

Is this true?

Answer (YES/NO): NO